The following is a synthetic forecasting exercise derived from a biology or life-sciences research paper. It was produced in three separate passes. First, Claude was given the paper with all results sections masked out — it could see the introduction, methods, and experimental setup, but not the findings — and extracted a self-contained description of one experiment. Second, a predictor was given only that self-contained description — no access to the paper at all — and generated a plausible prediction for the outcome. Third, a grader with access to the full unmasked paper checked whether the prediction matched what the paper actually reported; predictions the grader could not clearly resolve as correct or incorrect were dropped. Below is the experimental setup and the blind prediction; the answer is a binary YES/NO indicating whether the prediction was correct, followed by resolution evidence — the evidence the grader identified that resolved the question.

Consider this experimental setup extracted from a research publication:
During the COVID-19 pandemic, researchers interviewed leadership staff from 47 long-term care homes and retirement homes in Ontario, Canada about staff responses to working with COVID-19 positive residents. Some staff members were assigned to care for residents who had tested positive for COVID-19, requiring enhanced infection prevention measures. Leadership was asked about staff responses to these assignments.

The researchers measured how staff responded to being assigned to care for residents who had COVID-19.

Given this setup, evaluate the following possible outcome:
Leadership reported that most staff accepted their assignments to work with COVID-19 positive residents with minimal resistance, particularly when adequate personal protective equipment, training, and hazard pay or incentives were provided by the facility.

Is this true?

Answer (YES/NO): NO